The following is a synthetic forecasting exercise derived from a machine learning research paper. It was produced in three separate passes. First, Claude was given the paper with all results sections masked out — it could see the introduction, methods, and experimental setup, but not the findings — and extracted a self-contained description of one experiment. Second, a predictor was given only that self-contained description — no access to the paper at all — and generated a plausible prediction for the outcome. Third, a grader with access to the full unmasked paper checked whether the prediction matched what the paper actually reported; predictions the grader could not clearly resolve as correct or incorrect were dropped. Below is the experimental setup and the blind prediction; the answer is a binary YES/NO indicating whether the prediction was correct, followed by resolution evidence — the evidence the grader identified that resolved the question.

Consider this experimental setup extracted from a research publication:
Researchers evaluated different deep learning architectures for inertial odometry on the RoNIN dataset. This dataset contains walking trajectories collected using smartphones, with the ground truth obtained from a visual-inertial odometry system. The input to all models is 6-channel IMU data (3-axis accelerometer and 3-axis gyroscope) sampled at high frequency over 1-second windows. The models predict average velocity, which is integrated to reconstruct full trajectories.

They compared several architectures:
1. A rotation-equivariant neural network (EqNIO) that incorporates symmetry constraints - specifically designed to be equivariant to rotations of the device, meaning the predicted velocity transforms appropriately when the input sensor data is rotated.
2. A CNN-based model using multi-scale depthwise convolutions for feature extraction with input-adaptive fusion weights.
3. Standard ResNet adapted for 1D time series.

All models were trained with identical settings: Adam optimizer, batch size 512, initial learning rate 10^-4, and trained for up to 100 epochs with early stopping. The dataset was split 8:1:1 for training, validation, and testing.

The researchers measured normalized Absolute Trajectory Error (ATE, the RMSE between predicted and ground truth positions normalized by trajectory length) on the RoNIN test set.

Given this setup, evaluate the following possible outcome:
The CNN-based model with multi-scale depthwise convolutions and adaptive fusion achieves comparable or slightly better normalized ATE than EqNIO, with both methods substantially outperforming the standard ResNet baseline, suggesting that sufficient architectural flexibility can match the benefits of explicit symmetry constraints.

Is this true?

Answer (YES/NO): NO